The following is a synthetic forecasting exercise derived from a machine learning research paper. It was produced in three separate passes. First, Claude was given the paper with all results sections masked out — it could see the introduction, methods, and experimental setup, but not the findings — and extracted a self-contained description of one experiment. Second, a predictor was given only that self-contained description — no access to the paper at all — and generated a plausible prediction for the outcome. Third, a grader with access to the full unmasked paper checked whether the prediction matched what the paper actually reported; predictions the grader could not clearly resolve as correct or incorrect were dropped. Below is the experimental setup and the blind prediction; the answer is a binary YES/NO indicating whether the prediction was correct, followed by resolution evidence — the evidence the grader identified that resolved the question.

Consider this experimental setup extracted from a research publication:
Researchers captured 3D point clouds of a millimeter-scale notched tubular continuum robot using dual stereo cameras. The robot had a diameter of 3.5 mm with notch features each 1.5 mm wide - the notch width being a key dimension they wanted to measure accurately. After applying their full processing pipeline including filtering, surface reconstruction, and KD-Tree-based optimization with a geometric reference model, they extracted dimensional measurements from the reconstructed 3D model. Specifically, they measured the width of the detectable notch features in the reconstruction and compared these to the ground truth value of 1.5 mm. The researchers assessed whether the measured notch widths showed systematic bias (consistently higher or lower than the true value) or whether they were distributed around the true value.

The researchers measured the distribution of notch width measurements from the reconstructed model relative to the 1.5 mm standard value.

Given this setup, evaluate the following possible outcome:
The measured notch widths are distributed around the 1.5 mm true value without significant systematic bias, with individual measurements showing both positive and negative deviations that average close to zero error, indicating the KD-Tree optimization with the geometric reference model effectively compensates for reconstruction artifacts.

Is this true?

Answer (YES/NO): YES